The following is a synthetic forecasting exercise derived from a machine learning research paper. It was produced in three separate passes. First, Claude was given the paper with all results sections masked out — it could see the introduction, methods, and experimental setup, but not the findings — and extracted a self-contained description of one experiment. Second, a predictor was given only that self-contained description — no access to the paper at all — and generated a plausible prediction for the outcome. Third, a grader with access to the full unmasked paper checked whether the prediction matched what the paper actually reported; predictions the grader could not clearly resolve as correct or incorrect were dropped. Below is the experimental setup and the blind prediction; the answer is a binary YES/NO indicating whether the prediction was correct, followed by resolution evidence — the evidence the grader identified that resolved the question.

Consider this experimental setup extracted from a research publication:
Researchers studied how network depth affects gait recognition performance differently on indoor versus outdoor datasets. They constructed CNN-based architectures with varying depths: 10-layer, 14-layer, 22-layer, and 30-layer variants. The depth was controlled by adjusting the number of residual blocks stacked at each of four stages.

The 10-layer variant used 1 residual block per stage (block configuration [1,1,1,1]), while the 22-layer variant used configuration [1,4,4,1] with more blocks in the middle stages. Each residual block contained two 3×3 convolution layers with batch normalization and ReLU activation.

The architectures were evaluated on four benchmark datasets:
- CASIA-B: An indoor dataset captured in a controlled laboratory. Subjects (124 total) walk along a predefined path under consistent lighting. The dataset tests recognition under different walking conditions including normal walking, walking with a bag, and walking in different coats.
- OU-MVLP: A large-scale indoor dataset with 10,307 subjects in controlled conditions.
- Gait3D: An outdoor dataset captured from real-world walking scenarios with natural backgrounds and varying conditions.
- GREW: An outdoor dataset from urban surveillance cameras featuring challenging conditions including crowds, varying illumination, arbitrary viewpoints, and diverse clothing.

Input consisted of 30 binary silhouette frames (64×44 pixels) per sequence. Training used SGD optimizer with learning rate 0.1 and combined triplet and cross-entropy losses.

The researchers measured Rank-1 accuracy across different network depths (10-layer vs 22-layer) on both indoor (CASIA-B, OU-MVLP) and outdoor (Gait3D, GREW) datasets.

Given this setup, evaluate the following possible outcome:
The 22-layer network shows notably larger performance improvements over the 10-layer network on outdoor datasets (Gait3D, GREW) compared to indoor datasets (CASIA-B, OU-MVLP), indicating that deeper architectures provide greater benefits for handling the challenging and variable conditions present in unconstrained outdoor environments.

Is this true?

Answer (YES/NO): YES